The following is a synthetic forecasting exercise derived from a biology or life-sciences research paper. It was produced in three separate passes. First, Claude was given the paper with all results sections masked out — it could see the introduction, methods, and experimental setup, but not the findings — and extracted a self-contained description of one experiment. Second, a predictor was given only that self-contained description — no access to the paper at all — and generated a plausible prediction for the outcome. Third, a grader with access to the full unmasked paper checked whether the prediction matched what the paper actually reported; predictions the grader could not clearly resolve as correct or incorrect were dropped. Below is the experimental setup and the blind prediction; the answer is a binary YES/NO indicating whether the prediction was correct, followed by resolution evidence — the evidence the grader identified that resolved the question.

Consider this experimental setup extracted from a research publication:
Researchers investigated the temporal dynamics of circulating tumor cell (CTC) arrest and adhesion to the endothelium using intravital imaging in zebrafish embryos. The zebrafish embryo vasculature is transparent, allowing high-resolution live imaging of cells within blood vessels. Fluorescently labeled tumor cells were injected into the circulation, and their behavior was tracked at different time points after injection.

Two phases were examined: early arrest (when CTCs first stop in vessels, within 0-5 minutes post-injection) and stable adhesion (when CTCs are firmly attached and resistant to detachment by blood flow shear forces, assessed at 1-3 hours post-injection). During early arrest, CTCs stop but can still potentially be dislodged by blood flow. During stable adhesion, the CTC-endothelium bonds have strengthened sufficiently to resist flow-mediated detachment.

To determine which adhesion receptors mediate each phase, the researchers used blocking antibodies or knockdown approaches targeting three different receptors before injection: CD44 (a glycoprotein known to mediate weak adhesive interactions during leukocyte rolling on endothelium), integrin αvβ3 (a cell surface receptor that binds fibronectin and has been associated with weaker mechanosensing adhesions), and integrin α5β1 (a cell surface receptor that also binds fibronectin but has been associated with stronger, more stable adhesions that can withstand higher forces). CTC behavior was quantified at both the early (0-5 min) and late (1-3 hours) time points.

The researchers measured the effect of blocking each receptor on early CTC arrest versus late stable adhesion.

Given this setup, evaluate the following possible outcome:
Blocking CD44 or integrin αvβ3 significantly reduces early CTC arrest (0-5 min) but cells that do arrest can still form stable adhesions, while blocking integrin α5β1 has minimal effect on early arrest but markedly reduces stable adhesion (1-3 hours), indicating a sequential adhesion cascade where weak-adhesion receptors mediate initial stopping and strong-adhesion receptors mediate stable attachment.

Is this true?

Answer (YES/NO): YES